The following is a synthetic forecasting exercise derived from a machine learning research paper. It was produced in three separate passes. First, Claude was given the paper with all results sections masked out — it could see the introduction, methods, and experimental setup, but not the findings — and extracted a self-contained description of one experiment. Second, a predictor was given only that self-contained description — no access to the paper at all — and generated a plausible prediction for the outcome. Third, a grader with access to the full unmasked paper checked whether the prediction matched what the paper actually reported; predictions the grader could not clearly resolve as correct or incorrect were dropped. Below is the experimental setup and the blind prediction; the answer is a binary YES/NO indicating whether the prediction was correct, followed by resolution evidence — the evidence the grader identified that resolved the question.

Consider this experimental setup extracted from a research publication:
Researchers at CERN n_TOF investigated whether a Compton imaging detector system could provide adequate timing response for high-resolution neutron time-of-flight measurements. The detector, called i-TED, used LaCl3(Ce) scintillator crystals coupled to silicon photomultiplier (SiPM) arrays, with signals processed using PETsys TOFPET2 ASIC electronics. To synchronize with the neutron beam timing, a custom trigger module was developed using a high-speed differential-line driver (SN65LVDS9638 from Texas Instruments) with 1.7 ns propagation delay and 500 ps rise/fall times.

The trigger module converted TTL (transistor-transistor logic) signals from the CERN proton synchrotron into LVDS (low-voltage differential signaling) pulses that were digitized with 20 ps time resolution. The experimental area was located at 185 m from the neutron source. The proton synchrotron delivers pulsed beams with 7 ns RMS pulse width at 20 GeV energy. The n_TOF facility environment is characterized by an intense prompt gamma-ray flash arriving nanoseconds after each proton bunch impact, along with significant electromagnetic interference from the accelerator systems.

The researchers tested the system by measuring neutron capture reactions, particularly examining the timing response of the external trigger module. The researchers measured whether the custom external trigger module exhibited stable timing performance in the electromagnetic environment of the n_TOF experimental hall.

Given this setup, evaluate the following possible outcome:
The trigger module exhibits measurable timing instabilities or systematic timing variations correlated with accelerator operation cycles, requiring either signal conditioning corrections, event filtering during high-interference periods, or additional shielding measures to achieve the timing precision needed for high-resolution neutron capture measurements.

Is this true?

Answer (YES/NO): YES